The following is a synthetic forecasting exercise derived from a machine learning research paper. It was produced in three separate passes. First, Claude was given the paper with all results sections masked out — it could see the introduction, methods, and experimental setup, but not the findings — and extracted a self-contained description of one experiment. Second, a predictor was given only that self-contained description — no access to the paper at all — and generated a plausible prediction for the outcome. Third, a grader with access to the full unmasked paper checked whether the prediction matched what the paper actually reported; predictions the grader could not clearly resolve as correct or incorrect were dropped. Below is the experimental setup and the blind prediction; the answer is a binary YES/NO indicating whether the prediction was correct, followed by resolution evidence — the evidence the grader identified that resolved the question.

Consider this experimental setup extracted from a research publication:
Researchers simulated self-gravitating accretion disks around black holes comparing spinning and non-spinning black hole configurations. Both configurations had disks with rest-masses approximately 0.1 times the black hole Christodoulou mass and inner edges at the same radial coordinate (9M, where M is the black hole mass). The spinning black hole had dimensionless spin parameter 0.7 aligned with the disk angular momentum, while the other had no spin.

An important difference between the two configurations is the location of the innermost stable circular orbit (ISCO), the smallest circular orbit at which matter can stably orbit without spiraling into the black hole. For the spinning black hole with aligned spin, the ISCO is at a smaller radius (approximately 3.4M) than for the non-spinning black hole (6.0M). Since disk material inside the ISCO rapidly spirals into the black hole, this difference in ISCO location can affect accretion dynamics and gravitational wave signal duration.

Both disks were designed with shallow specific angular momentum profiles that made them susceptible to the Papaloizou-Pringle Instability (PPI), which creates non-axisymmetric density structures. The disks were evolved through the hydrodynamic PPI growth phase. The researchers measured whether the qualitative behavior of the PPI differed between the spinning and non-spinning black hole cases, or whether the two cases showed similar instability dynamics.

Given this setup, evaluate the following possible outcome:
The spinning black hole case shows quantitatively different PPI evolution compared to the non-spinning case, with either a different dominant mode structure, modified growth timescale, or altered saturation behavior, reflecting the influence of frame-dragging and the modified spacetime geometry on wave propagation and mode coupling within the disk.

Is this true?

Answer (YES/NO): NO